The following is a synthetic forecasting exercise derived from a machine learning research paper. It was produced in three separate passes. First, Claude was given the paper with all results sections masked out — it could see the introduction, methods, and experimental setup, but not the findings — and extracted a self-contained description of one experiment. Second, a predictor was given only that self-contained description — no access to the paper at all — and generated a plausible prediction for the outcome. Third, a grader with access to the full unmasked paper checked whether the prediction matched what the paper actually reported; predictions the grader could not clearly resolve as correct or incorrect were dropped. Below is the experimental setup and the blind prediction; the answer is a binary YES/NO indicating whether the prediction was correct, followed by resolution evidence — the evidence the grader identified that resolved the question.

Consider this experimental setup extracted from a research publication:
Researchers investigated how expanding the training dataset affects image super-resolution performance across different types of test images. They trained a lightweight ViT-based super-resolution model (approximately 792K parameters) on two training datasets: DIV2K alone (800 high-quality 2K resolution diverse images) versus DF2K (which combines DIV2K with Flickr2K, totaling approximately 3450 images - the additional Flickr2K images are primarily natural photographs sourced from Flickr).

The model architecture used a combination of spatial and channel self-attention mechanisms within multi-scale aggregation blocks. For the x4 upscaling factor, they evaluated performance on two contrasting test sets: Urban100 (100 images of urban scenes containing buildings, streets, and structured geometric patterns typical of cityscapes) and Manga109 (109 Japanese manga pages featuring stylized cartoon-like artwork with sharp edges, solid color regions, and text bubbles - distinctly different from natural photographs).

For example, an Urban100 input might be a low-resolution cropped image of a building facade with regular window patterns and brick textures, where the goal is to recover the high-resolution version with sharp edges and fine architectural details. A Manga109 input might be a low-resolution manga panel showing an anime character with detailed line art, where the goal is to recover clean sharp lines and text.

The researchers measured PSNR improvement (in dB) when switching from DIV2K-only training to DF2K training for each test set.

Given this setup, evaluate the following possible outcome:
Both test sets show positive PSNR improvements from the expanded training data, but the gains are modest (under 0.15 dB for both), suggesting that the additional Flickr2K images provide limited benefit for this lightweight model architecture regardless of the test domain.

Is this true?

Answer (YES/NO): NO